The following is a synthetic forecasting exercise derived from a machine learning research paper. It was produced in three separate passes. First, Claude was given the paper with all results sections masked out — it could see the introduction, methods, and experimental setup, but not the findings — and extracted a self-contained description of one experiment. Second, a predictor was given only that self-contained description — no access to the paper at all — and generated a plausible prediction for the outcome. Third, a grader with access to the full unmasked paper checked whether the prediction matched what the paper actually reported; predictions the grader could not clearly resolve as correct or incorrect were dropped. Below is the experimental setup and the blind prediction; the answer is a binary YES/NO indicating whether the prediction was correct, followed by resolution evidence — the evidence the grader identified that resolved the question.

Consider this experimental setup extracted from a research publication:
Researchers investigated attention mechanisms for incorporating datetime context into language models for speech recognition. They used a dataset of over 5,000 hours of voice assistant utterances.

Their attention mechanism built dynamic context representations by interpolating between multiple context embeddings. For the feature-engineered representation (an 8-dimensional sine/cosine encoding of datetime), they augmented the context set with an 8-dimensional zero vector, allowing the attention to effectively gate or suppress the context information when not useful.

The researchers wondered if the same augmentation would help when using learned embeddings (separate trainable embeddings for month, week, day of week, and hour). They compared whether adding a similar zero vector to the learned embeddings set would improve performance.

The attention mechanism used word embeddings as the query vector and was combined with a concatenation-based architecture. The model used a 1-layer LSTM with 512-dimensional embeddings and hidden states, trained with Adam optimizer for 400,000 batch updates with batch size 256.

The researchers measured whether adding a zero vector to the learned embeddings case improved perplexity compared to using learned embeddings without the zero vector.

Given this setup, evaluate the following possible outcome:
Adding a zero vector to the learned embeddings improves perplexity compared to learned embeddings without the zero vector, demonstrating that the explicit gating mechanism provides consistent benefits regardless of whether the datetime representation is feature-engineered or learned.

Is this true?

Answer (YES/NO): NO